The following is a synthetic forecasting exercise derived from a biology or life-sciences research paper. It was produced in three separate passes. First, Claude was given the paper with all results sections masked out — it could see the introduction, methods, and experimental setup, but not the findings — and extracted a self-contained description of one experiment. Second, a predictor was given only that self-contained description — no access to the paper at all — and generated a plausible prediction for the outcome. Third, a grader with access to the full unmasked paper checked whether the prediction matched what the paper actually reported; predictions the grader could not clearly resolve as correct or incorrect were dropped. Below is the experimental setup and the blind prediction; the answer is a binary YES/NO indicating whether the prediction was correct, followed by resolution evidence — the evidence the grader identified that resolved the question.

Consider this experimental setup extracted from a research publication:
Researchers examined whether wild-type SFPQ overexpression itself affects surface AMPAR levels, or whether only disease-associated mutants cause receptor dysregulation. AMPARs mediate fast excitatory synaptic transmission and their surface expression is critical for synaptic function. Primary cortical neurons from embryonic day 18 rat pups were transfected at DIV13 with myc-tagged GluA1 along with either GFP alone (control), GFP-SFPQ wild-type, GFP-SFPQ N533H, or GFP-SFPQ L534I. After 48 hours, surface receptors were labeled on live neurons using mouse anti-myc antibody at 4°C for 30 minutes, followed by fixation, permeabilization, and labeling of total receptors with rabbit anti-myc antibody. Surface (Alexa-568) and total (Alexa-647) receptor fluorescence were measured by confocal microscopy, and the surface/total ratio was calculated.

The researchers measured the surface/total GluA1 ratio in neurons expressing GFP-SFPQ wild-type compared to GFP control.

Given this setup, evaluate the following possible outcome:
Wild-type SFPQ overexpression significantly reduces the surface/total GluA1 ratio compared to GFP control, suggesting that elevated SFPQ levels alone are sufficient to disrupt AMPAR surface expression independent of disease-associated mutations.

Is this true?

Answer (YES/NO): NO